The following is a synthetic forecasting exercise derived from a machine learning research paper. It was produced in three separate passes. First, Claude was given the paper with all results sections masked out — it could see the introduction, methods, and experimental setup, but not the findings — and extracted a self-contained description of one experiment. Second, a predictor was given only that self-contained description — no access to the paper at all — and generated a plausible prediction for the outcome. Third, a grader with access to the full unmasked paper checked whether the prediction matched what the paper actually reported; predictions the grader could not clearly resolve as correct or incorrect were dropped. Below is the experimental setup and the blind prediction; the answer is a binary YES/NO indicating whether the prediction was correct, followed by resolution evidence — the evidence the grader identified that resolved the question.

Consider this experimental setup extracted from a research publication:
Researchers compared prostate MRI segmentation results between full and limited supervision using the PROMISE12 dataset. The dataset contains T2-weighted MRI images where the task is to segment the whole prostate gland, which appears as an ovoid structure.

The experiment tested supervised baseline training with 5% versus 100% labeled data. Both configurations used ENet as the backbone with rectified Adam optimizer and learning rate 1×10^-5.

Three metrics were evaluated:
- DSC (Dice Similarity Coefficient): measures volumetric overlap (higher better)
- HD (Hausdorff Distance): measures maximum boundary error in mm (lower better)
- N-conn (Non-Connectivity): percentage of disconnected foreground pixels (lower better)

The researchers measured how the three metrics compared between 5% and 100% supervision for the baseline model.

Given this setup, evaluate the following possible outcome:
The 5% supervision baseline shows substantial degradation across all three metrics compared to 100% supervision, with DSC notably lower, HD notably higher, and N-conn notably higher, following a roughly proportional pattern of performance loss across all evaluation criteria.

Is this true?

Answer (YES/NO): NO